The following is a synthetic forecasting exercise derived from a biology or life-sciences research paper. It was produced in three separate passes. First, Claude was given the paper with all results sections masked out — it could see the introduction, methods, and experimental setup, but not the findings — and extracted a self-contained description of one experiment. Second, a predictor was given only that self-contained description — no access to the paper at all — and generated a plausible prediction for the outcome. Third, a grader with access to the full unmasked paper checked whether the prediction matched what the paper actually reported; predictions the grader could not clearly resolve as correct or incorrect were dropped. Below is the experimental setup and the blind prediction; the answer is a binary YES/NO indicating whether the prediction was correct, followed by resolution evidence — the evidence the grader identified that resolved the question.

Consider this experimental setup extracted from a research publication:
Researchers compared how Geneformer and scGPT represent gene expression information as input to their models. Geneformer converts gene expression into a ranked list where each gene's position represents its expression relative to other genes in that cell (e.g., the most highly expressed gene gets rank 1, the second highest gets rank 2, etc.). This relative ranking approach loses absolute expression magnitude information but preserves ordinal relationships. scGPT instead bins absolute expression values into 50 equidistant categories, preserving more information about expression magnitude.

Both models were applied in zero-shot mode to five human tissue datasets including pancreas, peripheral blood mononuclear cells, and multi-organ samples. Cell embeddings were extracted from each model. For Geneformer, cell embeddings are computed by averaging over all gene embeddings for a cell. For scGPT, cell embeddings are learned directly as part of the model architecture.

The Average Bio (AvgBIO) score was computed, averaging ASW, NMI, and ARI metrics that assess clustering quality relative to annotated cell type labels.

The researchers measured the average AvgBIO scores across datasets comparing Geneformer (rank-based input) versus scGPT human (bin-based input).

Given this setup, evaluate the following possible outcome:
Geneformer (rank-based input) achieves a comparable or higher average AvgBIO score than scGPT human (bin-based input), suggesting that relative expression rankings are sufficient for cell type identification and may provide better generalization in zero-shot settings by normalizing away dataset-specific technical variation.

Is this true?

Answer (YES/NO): NO